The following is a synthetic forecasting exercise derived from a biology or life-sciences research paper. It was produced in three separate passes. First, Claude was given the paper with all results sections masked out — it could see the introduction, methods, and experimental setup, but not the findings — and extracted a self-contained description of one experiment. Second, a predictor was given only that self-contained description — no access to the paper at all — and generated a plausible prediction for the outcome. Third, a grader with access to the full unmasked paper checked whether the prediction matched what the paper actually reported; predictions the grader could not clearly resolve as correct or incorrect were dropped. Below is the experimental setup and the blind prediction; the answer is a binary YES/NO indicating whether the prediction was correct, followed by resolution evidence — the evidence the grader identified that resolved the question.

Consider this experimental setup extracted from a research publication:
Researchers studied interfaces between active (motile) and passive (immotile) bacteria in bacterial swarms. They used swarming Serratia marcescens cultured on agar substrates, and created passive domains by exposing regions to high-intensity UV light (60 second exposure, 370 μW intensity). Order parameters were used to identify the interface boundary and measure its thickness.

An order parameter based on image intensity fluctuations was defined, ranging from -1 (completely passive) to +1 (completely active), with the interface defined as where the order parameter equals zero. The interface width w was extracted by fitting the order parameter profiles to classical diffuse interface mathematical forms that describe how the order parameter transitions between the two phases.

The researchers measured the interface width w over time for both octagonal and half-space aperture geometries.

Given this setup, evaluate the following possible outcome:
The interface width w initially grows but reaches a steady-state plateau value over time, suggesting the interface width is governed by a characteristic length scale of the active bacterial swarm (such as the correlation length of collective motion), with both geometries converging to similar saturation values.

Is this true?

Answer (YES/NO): NO